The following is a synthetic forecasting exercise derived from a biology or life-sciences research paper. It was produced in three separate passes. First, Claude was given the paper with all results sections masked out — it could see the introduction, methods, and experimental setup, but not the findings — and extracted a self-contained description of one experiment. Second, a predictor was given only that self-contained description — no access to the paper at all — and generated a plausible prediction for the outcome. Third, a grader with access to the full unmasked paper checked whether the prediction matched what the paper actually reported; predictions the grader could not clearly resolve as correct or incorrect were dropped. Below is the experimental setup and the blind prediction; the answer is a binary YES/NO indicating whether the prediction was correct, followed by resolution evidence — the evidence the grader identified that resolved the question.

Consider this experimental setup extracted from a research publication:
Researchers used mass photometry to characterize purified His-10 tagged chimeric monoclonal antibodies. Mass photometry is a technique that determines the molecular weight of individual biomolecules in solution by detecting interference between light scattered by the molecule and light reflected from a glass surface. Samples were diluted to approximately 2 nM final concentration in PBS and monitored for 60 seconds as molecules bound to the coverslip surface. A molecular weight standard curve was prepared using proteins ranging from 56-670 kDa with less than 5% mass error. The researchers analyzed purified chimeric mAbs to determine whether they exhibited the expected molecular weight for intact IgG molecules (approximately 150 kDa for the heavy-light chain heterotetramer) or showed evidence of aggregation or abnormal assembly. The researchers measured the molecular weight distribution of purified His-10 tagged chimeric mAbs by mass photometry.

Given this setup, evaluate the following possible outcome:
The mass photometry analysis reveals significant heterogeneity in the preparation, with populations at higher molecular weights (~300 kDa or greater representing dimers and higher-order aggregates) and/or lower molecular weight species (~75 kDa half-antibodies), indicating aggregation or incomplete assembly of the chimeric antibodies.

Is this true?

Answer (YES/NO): NO